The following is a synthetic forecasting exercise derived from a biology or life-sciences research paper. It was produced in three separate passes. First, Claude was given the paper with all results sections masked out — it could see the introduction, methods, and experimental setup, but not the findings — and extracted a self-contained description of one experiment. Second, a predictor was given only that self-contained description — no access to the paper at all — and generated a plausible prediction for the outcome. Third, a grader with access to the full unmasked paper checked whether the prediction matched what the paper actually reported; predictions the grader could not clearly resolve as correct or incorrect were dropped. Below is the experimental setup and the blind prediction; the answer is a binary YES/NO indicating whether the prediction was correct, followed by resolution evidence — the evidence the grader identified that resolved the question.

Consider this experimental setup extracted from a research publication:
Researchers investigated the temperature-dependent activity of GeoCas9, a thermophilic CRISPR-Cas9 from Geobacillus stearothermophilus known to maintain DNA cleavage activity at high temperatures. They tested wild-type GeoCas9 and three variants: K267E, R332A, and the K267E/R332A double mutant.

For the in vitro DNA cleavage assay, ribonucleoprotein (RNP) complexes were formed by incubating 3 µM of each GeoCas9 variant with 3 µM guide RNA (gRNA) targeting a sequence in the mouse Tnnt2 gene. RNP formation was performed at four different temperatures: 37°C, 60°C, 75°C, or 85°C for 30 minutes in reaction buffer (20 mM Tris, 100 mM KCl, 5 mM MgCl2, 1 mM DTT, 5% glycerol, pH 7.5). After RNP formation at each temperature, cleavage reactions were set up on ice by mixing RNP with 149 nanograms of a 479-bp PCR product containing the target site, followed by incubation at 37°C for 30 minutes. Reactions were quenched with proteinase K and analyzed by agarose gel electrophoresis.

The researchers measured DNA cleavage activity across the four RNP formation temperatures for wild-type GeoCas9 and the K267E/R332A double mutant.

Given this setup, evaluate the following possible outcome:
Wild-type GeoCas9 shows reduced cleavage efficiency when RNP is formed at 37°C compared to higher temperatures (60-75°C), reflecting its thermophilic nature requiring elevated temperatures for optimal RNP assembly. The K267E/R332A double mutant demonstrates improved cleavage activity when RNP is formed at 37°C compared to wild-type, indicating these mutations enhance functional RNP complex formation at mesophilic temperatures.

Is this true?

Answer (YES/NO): NO